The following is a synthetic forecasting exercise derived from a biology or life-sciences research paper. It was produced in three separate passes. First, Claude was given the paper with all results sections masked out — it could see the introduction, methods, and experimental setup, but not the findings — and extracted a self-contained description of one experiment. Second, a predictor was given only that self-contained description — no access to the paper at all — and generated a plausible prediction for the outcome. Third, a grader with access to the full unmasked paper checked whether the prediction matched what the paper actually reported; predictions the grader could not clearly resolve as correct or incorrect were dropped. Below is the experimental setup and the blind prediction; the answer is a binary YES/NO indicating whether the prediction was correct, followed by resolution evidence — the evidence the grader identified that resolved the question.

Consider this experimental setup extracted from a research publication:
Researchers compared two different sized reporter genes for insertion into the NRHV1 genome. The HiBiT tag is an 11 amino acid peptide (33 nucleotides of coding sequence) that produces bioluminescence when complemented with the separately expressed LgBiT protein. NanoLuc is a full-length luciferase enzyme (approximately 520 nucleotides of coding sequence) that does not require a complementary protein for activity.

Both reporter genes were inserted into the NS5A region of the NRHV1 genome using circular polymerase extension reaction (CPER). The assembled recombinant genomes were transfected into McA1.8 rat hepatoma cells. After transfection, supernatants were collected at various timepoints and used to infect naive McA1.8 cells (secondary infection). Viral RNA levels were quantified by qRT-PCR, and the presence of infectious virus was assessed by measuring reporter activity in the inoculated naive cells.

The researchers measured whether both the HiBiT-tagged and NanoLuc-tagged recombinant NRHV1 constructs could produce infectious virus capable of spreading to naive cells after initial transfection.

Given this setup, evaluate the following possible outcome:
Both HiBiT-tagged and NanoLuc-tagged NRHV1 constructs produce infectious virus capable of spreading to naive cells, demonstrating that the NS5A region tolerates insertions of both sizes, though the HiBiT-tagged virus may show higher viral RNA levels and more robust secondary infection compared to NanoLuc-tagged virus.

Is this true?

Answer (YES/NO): NO